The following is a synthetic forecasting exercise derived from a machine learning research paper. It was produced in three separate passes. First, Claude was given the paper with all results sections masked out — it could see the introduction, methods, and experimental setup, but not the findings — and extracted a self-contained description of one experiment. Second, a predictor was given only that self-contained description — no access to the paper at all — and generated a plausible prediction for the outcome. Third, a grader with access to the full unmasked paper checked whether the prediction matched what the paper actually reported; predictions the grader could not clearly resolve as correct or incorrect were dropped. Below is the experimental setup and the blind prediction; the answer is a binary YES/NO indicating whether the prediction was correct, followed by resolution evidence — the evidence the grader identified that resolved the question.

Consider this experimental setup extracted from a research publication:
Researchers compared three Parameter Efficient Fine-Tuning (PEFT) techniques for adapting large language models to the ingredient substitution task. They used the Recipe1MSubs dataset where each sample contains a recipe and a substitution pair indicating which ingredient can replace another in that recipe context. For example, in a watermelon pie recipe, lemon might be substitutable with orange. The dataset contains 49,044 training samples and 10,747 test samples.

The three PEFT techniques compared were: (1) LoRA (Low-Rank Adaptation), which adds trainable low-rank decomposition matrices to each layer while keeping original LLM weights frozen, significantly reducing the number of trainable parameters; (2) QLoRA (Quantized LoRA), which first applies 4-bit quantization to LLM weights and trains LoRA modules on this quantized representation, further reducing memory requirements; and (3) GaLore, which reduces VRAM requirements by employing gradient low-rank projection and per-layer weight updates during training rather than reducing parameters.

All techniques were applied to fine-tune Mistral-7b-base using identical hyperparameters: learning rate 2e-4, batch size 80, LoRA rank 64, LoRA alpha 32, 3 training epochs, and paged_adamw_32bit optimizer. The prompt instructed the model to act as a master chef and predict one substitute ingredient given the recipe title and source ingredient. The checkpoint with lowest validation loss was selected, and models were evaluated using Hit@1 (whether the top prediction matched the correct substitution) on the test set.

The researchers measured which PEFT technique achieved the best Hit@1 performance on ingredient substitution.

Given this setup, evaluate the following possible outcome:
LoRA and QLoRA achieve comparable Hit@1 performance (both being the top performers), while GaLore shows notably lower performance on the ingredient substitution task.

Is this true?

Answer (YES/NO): NO